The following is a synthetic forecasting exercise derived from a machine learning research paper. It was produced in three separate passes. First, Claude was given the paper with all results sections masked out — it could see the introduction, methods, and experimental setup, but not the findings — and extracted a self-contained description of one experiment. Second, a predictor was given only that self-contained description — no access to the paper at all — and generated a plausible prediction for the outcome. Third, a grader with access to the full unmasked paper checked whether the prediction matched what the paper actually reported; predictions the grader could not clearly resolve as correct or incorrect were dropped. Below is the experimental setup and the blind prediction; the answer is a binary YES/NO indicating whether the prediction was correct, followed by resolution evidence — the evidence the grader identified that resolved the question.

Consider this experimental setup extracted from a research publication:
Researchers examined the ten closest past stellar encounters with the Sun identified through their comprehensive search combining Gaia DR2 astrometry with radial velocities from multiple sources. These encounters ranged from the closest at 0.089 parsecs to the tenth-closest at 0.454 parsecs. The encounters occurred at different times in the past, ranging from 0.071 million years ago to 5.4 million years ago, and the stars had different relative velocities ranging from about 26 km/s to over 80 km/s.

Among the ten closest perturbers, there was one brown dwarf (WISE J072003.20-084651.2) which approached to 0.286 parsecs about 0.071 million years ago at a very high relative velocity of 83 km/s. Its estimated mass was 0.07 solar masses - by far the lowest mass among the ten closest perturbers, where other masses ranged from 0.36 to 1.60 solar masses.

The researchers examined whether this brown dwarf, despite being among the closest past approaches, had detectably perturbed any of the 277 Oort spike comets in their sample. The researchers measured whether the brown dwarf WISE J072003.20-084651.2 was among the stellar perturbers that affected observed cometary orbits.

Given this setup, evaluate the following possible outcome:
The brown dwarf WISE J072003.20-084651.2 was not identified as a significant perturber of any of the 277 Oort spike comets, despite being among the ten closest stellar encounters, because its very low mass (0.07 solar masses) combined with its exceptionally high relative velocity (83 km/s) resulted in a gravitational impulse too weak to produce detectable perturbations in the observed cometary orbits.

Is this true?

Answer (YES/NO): YES